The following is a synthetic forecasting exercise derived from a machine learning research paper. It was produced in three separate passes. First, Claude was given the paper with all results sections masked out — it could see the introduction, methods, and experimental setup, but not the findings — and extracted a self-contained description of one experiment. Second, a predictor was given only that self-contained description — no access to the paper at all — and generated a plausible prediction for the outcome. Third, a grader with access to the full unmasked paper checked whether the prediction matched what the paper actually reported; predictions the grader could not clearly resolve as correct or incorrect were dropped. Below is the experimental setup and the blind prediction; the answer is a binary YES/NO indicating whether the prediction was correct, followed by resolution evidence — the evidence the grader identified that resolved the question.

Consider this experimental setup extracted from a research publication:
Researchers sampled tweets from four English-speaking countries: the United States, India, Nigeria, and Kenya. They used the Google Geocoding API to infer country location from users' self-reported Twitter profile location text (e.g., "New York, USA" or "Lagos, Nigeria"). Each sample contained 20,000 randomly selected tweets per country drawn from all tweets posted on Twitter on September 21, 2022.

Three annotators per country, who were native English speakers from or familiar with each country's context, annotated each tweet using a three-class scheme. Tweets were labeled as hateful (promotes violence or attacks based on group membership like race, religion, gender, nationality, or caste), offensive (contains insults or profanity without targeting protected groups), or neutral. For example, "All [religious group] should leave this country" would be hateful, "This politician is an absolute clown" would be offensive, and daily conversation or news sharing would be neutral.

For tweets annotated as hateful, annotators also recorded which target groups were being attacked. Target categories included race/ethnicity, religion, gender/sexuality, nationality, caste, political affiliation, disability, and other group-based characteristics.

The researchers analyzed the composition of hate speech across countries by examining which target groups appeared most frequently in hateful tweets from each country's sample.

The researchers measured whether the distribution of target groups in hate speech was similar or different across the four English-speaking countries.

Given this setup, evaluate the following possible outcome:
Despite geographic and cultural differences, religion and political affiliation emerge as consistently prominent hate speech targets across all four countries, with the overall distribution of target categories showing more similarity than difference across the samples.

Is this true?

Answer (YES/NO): NO